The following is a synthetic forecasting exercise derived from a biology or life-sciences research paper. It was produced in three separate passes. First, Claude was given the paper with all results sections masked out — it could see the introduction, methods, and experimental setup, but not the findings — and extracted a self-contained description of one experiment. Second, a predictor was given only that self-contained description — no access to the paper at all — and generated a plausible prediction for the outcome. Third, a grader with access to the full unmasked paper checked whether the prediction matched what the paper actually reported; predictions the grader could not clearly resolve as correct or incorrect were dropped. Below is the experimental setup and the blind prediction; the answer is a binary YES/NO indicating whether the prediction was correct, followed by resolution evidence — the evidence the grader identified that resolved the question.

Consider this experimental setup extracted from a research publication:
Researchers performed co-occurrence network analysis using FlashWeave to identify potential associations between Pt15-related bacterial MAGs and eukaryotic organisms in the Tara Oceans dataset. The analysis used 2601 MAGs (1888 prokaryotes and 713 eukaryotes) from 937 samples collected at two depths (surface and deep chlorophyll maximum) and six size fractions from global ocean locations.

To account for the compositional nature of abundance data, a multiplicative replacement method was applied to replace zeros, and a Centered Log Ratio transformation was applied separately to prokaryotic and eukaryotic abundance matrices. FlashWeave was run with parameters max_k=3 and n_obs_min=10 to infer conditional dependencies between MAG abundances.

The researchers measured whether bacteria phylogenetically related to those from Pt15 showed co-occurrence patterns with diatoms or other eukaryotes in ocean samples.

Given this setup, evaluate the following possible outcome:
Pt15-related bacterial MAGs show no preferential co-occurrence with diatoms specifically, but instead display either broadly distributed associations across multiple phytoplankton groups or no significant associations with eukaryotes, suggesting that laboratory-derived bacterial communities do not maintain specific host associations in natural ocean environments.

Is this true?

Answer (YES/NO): NO